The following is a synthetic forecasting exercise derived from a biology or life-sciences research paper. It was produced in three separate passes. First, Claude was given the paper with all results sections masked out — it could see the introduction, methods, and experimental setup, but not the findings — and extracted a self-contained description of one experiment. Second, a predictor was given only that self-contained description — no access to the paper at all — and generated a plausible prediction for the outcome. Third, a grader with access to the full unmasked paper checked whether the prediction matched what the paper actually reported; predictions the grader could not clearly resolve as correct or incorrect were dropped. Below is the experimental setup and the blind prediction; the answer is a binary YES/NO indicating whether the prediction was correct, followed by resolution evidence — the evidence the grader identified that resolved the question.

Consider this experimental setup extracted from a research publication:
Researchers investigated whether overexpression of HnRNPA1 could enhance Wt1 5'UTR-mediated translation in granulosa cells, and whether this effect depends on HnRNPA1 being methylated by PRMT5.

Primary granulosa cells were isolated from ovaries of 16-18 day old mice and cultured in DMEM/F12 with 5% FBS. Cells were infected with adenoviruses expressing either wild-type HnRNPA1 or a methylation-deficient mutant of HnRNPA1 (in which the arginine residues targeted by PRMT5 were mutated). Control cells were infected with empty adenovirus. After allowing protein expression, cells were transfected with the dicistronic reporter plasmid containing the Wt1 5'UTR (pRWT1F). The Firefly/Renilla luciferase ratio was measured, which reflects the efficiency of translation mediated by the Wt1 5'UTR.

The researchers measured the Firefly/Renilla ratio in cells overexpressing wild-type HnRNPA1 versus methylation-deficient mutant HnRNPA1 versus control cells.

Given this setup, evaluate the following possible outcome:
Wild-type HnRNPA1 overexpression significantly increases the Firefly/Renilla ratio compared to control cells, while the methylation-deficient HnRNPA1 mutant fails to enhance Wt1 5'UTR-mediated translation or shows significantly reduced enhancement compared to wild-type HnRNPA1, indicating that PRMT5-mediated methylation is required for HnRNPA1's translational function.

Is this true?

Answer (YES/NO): NO